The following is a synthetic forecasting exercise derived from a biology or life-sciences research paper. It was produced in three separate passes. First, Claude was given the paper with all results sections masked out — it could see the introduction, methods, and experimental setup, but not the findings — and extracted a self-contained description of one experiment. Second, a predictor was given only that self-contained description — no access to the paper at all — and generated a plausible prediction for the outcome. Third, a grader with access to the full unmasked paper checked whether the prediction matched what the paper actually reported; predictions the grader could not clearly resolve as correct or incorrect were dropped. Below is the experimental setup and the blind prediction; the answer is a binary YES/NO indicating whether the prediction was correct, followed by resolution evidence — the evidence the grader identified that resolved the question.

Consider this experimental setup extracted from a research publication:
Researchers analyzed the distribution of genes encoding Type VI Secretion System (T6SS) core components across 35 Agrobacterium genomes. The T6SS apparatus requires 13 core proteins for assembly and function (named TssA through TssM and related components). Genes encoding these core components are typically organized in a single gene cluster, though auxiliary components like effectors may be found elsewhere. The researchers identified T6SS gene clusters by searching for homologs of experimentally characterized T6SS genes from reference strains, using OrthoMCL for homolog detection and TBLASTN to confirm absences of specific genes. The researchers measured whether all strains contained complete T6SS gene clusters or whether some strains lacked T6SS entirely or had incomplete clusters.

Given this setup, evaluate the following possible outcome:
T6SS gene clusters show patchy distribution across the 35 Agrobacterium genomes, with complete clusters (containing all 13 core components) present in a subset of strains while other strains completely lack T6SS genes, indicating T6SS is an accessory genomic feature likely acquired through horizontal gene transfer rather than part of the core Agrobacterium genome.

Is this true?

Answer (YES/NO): NO